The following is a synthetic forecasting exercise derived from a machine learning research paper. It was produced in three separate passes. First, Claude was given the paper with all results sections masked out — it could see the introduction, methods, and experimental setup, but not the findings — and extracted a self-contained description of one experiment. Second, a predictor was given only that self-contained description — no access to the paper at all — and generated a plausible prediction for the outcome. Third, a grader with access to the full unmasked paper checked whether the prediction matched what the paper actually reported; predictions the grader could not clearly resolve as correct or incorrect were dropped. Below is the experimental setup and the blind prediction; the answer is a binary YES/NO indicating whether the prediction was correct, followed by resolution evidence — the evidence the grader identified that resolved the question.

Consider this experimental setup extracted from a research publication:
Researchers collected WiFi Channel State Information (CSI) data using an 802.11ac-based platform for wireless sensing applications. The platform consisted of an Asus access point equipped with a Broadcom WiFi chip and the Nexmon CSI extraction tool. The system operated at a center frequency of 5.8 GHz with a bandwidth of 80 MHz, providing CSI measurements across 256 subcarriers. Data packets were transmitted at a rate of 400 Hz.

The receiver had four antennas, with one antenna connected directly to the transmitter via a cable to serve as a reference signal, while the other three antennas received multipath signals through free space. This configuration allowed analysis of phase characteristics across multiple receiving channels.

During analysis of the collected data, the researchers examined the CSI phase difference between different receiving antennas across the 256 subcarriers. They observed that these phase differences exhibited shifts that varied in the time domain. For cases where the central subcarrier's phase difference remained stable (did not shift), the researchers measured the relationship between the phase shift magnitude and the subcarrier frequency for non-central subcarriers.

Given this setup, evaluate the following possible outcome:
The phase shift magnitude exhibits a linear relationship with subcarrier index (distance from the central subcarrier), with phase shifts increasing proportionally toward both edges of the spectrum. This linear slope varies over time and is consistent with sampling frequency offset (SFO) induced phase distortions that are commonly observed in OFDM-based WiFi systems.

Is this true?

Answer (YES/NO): NO